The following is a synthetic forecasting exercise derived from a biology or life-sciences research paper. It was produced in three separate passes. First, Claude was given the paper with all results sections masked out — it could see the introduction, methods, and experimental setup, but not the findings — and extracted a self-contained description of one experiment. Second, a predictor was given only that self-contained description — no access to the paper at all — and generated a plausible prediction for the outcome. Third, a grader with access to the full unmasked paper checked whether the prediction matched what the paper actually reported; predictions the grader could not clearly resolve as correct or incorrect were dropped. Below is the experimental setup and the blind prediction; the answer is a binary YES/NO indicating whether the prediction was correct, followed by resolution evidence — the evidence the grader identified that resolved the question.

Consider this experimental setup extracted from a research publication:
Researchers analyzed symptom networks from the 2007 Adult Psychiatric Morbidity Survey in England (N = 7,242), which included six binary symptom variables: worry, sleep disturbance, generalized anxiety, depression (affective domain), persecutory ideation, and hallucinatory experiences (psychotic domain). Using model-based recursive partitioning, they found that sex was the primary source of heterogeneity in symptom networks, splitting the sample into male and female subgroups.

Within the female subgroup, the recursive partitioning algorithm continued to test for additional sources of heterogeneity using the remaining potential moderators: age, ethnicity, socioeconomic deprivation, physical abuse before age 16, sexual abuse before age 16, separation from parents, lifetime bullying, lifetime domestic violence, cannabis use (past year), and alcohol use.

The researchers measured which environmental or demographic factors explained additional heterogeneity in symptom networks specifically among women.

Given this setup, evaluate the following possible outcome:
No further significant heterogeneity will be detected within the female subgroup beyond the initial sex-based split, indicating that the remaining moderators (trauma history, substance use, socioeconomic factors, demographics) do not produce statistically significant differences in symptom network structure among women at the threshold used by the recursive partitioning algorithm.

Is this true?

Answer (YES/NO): NO